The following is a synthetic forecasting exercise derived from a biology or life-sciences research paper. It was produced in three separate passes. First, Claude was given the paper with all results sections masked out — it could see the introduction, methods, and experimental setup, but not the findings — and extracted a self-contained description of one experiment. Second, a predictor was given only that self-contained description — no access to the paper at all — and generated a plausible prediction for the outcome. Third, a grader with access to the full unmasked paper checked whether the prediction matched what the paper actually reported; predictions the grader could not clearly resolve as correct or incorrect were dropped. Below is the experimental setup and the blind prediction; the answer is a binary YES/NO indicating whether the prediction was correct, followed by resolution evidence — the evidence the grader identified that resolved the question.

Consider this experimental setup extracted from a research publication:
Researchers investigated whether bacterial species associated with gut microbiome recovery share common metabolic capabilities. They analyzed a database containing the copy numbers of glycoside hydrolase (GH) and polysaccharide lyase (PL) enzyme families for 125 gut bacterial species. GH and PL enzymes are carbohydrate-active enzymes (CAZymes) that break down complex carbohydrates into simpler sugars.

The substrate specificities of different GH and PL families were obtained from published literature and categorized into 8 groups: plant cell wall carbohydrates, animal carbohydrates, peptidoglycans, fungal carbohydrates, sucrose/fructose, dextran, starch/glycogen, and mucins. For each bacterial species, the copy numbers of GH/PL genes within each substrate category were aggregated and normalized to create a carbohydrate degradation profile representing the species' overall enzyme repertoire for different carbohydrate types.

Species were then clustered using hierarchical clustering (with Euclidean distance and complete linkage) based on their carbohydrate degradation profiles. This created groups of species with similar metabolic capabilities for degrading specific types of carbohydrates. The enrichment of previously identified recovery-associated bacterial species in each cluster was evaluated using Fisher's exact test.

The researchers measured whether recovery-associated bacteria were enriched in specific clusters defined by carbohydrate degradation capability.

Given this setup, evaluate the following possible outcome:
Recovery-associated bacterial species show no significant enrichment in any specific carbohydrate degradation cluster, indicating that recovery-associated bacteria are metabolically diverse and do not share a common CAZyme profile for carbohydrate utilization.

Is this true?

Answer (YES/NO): NO